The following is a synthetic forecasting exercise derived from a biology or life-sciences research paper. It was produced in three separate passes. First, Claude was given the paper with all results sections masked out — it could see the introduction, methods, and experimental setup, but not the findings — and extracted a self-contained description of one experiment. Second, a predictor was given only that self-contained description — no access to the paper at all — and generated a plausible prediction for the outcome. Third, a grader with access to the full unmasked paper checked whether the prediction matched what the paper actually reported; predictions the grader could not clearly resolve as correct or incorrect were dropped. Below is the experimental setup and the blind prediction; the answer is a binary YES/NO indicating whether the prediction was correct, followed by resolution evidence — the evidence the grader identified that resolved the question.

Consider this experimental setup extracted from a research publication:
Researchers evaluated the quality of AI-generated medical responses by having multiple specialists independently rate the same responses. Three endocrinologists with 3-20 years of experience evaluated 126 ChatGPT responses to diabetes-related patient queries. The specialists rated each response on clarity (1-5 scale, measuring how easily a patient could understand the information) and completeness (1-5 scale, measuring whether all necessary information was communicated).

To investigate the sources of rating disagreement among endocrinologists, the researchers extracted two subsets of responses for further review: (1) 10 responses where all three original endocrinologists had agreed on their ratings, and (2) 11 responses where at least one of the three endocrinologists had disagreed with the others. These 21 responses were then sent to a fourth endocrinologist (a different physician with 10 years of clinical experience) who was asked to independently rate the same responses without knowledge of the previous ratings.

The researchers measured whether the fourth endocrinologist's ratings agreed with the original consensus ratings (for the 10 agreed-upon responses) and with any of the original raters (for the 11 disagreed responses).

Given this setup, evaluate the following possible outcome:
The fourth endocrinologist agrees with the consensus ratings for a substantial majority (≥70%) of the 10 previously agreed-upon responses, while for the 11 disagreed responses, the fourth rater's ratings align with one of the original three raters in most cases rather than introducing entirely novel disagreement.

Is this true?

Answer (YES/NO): NO